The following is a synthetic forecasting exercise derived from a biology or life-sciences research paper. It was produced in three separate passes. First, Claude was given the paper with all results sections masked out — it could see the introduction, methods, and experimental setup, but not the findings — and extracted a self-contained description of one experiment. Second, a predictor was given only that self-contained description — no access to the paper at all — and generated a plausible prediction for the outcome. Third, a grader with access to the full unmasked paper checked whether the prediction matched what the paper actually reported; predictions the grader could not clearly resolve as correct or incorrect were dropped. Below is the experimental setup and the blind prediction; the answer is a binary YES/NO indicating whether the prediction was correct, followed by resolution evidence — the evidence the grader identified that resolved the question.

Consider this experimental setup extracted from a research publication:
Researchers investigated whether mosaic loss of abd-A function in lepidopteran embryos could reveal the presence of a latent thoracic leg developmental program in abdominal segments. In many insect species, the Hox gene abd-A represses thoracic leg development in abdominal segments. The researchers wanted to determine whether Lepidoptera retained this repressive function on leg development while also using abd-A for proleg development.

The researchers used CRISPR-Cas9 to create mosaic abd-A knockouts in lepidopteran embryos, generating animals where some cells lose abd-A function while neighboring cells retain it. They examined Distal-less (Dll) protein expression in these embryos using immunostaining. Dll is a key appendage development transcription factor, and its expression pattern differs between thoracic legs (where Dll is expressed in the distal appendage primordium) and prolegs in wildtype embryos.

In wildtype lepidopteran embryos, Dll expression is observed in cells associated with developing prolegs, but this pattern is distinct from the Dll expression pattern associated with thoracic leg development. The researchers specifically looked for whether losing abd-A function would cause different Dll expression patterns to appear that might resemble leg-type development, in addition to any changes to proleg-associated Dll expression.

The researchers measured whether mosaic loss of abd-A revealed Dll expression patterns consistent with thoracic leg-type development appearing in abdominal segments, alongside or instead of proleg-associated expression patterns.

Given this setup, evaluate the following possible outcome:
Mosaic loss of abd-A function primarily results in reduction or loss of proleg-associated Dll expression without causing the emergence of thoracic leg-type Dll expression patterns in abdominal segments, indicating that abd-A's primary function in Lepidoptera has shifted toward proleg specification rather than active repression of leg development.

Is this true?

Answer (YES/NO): NO